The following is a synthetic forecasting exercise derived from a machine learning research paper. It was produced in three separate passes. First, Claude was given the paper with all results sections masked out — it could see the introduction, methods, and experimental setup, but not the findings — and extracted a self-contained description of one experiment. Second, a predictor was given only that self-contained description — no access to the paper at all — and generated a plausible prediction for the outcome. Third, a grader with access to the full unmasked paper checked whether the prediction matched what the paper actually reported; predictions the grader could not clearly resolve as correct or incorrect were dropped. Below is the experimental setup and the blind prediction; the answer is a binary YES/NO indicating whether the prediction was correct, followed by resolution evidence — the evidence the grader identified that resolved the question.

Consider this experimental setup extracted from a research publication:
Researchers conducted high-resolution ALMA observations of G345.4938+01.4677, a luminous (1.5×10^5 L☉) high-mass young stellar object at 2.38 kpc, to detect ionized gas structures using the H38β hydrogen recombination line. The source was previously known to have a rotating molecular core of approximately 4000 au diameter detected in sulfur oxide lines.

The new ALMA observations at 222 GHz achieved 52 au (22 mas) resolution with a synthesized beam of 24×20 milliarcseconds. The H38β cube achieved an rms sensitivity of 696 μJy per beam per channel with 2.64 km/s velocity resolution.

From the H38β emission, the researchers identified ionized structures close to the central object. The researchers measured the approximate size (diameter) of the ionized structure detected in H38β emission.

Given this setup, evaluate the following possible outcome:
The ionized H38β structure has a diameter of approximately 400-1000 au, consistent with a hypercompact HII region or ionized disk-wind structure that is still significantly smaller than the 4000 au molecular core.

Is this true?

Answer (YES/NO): NO